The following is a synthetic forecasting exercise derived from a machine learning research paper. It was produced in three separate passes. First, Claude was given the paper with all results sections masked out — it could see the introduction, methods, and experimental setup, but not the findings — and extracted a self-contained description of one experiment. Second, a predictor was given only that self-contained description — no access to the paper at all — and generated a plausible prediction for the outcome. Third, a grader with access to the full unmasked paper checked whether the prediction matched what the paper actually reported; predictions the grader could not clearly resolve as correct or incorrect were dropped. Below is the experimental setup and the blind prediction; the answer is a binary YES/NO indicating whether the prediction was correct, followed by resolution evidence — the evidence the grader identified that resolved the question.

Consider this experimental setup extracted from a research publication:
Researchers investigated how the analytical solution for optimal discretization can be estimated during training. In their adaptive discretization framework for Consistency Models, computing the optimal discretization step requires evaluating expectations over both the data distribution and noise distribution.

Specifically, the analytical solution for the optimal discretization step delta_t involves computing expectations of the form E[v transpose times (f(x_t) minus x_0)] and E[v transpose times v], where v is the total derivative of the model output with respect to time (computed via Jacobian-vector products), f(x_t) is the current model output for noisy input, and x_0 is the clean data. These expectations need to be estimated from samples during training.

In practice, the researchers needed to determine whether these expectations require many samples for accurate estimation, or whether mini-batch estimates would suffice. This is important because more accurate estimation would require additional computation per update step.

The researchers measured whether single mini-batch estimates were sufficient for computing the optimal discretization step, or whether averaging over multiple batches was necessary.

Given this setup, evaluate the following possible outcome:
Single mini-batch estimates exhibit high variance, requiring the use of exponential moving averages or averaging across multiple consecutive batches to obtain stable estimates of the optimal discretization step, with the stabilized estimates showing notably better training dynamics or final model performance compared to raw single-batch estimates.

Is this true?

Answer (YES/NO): NO